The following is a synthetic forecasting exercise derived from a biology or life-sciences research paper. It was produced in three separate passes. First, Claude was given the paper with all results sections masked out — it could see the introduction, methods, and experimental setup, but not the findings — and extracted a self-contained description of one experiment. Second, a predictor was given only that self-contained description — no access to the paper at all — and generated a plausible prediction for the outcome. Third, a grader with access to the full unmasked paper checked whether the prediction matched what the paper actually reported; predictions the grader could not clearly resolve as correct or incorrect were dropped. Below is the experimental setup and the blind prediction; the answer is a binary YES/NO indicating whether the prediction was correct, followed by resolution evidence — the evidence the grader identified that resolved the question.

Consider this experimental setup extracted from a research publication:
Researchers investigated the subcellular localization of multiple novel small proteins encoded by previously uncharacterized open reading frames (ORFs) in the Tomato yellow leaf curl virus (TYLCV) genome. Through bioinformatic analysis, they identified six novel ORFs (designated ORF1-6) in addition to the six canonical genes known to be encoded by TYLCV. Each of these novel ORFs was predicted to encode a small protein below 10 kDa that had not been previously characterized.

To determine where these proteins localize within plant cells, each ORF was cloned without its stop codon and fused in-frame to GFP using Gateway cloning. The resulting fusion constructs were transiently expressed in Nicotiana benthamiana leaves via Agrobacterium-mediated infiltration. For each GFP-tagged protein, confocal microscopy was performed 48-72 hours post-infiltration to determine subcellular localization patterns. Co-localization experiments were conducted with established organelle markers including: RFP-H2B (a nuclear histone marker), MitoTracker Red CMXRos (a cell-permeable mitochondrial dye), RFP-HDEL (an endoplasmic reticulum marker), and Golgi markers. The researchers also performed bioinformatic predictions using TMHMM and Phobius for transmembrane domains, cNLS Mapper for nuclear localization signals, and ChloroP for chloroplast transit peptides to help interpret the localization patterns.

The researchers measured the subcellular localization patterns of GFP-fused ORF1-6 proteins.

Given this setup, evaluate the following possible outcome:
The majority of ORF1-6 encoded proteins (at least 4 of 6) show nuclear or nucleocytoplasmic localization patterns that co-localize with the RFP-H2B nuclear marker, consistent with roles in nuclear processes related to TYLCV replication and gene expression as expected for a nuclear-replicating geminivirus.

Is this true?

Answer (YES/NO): NO